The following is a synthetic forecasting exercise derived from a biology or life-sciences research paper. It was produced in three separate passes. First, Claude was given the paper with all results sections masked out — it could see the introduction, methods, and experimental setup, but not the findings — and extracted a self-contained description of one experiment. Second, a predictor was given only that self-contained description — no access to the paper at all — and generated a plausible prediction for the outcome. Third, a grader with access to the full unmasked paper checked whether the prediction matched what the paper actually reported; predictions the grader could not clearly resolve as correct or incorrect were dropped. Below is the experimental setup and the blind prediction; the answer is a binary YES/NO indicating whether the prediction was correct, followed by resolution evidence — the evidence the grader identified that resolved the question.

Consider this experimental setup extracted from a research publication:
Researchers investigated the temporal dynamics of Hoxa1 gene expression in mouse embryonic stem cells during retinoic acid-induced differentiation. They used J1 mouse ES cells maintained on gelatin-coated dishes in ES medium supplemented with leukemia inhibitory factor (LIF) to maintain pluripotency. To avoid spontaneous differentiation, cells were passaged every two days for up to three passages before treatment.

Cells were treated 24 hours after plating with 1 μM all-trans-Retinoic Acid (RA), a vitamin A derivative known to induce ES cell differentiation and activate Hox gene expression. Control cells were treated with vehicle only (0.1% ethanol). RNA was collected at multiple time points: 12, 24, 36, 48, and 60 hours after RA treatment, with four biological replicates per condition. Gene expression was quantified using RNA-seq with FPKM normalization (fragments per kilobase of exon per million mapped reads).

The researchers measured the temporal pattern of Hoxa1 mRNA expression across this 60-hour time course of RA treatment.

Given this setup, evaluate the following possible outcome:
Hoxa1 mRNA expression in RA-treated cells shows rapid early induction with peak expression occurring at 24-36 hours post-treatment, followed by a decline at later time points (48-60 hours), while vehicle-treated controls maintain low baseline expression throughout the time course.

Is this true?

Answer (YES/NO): NO